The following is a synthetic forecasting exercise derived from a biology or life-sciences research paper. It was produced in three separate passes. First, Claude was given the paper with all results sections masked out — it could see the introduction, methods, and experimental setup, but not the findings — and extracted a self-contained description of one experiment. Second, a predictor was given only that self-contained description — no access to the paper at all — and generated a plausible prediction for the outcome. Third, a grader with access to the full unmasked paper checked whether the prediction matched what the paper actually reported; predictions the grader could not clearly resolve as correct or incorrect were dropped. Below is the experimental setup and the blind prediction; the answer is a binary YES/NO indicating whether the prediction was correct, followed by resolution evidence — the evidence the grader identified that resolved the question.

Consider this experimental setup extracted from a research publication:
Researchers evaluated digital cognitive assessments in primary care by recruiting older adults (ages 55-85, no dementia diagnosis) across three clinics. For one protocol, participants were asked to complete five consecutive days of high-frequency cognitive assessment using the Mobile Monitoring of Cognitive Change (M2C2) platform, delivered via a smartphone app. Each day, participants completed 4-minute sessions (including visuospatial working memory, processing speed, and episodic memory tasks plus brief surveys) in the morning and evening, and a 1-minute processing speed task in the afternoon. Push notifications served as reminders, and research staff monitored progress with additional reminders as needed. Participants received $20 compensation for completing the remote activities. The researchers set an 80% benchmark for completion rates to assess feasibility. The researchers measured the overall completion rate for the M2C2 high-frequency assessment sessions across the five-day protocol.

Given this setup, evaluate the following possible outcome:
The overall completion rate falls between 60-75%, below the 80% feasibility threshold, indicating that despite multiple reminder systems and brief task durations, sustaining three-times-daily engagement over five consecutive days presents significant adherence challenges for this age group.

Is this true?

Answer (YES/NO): YES